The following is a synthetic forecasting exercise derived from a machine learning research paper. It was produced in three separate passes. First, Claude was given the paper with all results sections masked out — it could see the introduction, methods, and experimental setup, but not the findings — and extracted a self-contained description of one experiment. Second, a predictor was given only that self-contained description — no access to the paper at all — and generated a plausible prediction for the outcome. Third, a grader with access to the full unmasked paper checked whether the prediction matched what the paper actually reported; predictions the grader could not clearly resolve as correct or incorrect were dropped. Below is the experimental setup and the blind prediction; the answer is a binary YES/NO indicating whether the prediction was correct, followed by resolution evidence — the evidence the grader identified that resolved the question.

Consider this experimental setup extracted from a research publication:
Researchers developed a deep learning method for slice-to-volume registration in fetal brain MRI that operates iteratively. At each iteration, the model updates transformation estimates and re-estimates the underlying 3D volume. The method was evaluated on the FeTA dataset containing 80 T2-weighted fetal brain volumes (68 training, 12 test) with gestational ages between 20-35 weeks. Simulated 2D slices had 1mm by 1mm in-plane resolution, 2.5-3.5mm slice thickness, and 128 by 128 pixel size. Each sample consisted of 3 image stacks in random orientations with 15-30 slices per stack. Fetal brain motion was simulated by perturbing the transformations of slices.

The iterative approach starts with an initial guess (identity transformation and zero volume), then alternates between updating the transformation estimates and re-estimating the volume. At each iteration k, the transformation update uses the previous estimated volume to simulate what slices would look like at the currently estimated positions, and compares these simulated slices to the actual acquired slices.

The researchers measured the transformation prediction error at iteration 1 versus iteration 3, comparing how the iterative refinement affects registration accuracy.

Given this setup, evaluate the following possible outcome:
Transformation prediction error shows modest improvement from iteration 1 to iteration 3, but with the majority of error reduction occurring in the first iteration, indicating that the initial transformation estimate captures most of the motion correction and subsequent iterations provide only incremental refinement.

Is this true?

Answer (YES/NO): NO